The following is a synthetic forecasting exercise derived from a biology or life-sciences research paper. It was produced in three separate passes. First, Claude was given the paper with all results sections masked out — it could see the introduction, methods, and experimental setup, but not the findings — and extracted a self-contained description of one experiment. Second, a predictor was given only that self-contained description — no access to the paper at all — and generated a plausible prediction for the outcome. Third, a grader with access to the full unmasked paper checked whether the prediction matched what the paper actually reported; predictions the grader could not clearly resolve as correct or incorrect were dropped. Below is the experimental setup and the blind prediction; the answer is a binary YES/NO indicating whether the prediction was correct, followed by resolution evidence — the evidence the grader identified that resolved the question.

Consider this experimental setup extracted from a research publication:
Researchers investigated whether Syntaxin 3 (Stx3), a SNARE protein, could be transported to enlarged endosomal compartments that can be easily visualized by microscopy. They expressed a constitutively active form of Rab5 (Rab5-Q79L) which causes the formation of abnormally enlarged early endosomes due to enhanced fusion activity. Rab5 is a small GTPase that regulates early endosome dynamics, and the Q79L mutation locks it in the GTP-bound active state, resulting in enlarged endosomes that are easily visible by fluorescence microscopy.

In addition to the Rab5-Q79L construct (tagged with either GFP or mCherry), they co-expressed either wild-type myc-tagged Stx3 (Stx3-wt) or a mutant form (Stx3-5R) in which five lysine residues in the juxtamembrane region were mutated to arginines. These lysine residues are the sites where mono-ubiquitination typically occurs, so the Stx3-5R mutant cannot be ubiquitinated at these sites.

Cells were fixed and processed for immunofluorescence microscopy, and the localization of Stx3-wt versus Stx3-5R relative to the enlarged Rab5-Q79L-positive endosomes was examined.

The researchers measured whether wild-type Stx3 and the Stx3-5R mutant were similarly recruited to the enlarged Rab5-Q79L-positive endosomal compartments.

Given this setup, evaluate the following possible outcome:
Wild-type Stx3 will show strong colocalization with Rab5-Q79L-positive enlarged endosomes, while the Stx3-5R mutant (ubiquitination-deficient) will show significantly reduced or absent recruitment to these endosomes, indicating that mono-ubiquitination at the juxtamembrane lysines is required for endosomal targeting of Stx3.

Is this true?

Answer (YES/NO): YES